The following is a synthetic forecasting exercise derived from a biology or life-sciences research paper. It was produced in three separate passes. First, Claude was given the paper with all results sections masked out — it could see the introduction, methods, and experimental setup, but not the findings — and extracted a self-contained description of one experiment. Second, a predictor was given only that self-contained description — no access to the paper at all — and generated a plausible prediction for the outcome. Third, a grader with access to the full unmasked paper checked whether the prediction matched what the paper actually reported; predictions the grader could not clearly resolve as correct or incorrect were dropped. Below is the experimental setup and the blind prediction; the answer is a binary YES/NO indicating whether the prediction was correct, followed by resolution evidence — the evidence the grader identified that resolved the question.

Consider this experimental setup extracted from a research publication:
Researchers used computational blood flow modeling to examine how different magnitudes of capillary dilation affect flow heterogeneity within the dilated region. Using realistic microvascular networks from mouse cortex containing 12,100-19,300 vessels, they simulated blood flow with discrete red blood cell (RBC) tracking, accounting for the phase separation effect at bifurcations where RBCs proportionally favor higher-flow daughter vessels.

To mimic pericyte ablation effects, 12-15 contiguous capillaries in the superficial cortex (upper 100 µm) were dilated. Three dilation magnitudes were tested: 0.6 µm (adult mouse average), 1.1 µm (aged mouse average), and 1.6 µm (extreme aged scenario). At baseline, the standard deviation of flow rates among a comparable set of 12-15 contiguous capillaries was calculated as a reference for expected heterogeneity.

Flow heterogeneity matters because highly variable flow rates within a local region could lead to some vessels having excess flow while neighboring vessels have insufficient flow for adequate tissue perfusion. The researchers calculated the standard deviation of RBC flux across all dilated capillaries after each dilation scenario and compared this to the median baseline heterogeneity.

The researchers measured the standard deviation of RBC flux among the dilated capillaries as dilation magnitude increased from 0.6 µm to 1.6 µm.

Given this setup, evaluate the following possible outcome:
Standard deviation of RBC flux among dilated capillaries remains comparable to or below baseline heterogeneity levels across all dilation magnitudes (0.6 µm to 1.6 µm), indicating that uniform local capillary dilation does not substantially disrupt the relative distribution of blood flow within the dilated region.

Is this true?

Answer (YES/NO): NO